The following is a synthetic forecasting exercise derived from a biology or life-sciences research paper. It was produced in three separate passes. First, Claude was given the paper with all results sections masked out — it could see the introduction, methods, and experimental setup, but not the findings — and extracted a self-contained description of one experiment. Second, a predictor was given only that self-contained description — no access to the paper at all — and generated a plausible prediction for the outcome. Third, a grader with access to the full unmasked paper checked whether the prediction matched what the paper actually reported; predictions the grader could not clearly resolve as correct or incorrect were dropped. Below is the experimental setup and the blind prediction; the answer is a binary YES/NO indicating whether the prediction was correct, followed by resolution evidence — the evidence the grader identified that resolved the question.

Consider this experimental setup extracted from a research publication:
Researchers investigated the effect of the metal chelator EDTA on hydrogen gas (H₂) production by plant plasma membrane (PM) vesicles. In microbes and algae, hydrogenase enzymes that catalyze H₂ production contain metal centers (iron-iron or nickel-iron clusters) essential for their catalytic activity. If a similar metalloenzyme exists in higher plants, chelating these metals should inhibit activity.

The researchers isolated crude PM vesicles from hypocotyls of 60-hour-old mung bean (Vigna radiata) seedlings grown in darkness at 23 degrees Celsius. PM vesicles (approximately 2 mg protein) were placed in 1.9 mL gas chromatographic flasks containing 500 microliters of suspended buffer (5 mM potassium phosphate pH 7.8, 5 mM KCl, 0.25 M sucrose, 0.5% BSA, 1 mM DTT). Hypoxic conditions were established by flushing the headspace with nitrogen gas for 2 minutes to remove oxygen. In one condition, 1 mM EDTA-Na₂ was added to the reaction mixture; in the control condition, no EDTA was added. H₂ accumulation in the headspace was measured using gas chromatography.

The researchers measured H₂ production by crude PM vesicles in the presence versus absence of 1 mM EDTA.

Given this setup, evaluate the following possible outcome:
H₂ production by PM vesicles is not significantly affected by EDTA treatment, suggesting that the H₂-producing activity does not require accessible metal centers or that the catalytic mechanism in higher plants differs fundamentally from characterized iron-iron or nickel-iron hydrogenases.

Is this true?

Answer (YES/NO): NO